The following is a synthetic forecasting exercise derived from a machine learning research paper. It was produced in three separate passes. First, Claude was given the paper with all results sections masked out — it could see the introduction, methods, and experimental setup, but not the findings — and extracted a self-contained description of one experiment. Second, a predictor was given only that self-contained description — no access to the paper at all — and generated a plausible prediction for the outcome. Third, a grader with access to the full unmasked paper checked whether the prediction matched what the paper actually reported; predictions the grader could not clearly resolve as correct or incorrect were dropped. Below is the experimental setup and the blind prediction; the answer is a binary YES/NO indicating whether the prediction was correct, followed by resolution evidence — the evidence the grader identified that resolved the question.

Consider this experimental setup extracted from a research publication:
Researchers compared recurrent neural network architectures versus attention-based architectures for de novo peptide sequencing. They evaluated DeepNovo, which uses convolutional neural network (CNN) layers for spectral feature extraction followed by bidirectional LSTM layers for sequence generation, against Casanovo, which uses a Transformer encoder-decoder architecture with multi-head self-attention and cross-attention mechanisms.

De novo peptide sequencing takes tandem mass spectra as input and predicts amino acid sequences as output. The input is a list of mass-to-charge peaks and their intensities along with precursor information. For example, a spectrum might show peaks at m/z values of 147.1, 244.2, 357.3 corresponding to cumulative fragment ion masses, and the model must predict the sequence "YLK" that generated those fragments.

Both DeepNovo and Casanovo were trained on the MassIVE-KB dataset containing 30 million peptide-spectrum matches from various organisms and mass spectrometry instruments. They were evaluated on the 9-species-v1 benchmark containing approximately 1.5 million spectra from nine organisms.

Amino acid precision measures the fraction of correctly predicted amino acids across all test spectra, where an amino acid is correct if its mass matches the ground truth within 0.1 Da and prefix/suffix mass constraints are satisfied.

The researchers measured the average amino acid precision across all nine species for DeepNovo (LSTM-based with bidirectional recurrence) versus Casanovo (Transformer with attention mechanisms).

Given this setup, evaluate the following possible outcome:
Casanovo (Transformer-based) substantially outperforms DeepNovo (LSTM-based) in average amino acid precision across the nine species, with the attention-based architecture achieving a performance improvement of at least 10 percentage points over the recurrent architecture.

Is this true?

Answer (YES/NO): NO